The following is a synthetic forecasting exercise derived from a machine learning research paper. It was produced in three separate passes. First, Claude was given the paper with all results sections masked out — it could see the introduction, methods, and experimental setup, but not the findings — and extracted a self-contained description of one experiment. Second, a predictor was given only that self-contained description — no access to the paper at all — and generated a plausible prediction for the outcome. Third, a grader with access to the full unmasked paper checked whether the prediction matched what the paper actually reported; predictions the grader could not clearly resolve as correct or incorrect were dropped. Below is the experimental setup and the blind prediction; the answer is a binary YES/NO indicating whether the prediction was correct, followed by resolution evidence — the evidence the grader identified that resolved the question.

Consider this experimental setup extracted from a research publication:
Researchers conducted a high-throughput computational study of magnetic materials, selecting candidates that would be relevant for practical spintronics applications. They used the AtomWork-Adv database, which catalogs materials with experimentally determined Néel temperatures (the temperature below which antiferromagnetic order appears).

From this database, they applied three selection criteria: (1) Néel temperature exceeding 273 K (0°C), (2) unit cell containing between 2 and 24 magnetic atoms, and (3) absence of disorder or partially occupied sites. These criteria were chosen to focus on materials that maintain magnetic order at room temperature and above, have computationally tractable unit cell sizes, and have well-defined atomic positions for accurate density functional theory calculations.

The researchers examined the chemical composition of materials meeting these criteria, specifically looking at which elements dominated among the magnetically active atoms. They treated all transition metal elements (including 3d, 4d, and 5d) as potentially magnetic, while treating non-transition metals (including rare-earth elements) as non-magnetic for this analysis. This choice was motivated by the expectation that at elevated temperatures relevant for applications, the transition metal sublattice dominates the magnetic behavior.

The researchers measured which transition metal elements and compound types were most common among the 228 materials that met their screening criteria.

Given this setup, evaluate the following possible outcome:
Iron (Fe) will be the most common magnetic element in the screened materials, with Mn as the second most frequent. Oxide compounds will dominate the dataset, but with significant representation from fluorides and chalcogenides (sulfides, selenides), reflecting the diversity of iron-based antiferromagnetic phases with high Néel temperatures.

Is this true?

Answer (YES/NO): NO